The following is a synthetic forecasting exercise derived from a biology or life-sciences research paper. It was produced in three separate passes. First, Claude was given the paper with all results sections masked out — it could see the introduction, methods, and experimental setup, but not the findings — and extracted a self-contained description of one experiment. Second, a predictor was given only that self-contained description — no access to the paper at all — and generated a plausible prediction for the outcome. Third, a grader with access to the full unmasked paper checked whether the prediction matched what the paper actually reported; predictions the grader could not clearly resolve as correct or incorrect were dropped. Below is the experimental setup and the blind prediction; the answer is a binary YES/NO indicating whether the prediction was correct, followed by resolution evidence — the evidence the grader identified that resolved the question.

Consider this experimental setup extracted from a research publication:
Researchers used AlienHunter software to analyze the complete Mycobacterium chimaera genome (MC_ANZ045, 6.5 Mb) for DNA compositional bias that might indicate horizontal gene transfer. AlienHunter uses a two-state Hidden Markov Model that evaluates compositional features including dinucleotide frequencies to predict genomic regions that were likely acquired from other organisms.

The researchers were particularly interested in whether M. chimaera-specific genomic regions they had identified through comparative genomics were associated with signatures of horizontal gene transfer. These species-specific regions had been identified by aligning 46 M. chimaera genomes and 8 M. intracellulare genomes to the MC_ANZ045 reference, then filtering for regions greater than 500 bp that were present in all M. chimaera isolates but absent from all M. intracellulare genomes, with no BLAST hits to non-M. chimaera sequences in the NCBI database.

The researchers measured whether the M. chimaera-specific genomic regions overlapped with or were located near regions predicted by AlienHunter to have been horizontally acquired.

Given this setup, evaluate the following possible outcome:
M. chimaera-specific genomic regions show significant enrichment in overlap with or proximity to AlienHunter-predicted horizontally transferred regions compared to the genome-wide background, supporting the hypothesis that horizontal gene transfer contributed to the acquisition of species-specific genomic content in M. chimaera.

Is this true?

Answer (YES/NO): NO